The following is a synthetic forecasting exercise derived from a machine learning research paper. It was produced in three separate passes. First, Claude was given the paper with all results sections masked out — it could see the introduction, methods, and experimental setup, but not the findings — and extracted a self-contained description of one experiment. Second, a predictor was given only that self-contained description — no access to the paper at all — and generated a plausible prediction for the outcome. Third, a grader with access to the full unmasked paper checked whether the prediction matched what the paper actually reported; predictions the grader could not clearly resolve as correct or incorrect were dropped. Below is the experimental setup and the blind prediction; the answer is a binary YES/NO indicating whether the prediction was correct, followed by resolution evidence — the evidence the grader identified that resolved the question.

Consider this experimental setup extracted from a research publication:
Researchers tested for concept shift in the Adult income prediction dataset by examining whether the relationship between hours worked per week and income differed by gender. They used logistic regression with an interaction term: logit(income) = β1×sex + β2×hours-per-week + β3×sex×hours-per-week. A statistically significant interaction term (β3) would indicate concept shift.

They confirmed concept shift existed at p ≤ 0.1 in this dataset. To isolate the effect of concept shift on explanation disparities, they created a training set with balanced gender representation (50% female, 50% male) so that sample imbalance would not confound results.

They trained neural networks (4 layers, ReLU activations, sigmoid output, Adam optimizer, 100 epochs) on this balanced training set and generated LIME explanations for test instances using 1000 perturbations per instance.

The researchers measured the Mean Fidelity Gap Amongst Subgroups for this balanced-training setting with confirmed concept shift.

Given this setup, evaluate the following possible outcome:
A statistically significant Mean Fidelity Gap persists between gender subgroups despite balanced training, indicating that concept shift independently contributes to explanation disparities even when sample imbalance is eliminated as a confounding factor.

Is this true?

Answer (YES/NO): YES